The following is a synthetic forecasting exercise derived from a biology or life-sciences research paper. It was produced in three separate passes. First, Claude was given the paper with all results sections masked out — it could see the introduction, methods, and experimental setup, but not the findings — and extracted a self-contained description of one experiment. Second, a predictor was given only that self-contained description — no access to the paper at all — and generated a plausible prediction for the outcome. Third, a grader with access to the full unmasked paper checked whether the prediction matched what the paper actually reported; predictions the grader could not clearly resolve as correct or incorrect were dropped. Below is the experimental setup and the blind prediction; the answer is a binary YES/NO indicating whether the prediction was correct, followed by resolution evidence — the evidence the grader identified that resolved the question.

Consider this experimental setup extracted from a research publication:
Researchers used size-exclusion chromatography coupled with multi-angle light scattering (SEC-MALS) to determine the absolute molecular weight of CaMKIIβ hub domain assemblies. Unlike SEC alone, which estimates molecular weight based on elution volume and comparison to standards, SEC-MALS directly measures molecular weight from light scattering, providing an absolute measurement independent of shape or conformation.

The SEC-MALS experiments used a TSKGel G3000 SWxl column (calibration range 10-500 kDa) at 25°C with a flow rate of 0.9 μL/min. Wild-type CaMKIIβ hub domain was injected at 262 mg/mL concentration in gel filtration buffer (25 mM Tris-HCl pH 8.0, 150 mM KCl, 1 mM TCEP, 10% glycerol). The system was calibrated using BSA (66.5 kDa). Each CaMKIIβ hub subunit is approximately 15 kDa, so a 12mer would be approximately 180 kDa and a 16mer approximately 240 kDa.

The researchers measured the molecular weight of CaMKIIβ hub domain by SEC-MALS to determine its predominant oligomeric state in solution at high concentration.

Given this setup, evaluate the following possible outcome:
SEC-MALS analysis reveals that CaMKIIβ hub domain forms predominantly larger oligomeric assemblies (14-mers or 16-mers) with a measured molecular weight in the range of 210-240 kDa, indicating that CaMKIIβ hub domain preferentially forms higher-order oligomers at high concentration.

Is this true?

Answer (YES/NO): NO